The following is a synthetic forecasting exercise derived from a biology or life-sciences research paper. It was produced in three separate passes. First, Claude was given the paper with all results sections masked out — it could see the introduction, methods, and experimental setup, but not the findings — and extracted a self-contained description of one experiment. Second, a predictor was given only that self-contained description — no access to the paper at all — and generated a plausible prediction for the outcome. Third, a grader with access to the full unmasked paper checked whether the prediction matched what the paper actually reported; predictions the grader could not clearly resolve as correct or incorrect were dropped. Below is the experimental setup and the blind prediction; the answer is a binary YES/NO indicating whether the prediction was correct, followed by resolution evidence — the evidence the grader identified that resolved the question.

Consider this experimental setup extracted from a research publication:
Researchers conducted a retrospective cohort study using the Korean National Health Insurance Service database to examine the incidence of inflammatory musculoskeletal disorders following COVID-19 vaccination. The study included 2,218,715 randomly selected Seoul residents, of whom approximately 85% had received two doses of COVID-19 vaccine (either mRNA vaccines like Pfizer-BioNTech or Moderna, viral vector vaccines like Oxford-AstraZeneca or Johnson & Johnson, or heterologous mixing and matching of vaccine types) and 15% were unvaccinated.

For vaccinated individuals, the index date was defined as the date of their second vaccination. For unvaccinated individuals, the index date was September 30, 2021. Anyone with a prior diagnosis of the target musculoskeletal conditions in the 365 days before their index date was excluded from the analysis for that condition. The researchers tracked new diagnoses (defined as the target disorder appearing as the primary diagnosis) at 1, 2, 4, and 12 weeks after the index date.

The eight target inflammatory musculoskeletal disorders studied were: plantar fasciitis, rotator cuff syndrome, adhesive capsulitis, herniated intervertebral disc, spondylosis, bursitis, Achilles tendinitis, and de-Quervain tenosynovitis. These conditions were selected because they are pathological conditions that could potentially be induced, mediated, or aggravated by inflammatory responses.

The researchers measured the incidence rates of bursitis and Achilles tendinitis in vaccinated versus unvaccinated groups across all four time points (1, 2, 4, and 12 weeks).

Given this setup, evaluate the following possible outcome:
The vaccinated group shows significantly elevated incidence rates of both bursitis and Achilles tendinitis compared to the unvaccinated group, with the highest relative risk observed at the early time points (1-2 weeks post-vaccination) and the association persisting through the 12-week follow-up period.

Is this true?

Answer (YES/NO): NO